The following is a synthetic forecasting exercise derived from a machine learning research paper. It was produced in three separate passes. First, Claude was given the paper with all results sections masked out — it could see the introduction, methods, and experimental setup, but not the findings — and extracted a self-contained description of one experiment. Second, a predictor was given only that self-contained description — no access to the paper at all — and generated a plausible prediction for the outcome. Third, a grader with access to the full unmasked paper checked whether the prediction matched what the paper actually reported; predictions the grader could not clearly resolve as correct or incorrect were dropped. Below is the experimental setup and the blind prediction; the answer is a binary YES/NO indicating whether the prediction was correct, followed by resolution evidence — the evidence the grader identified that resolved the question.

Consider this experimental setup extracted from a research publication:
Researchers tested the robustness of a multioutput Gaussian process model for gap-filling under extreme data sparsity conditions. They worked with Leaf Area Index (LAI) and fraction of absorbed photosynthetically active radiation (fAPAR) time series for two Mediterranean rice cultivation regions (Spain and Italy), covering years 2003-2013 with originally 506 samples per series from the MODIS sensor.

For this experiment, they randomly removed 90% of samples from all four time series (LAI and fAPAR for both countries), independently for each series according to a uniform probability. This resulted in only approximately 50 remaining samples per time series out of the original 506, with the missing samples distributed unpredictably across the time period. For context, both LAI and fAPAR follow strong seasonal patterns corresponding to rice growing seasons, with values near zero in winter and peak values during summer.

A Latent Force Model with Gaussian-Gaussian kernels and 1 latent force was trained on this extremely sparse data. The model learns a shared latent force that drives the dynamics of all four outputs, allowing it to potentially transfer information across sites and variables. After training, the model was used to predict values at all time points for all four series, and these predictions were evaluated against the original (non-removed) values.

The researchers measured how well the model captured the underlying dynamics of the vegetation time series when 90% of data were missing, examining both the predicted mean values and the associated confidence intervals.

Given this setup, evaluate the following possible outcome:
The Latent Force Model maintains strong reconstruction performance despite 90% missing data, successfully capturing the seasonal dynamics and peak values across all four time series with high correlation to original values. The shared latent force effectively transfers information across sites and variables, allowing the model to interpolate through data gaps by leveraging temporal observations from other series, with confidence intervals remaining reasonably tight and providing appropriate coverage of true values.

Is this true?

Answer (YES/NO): NO